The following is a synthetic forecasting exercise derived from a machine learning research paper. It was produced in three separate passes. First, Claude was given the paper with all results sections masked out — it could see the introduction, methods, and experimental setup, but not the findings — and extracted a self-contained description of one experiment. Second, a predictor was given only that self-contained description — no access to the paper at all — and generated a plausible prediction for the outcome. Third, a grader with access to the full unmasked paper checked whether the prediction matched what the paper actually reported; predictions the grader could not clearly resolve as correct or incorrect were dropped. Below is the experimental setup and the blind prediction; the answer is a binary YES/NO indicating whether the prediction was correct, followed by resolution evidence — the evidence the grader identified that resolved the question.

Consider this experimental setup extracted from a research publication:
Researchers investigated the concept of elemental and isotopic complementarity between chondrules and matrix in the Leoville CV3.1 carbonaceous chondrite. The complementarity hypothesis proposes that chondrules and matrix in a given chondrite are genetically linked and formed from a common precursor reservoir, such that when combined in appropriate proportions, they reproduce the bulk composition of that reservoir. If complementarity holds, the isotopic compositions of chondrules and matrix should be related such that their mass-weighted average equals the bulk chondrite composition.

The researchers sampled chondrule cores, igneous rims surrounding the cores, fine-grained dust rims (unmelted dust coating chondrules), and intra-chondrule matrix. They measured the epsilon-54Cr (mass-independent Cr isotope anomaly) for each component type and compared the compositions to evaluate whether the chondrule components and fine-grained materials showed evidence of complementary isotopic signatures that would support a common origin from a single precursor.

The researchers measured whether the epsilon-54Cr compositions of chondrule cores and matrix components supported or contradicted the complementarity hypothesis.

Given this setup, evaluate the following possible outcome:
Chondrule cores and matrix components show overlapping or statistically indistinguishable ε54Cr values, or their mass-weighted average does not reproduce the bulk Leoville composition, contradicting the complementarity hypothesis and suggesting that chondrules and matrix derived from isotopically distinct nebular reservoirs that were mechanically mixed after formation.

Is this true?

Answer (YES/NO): NO